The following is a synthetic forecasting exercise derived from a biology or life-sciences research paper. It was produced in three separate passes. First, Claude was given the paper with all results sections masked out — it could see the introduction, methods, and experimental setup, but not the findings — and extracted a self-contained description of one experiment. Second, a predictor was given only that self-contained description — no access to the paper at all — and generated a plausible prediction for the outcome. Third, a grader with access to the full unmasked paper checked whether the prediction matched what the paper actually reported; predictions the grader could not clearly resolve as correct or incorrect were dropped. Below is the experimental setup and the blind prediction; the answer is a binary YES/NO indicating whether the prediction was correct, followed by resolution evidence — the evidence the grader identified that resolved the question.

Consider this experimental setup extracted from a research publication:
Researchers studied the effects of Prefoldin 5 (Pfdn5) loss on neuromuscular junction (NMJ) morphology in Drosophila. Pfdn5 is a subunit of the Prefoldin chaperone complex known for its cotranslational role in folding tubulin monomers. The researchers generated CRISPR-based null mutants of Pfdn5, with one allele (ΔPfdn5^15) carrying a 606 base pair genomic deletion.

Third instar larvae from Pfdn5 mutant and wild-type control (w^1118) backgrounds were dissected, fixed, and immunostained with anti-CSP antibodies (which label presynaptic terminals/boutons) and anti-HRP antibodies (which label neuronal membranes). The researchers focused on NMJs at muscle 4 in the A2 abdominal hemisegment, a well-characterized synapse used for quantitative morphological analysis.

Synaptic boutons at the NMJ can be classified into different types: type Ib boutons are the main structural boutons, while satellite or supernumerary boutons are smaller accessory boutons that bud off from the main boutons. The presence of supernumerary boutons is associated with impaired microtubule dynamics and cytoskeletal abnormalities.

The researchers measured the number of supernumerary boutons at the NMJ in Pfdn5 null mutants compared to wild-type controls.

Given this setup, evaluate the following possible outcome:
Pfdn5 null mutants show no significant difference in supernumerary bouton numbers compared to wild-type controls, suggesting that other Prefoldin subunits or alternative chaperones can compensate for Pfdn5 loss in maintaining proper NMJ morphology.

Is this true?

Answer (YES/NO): NO